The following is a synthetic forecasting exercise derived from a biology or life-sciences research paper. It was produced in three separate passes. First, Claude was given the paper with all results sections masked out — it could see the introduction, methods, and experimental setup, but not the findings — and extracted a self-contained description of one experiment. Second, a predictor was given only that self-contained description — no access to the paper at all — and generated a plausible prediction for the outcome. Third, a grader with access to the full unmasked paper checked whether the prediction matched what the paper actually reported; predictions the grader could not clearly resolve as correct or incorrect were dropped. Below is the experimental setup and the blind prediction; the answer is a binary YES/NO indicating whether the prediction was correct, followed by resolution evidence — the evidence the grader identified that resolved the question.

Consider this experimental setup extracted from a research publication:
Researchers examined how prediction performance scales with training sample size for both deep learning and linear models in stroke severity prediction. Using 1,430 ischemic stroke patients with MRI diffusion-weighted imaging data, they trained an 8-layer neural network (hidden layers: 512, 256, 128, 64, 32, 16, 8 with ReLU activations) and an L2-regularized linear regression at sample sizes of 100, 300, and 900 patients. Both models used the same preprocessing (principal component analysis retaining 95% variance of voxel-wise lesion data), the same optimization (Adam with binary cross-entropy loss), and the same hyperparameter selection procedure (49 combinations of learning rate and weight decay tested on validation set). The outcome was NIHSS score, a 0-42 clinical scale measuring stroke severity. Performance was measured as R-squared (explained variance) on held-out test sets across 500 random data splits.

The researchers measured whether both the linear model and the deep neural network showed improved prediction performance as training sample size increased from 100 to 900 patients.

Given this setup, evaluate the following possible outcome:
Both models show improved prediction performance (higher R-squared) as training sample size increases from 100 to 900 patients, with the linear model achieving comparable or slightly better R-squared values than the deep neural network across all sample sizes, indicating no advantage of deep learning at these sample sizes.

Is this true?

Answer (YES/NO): NO